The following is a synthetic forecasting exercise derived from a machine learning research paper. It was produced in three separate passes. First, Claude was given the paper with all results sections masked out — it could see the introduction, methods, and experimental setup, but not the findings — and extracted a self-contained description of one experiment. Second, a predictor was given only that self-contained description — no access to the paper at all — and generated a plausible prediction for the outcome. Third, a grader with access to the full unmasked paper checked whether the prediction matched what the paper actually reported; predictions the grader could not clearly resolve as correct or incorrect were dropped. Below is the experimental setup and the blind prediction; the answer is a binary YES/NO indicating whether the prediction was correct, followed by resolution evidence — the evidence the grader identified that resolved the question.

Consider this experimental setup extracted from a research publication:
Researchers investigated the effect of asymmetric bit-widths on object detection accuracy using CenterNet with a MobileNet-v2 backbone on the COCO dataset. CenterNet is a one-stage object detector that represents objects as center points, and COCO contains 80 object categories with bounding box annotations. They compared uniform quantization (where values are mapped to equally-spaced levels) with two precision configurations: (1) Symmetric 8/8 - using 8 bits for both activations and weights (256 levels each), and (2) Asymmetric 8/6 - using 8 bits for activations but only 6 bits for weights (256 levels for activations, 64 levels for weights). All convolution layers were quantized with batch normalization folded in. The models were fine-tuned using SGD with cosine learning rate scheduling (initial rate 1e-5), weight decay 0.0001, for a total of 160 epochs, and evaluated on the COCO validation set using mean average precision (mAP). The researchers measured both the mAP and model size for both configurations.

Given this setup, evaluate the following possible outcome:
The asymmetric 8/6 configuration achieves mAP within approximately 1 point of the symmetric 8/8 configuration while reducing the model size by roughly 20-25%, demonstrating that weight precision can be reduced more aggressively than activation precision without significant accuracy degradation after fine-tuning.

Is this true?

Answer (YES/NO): NO